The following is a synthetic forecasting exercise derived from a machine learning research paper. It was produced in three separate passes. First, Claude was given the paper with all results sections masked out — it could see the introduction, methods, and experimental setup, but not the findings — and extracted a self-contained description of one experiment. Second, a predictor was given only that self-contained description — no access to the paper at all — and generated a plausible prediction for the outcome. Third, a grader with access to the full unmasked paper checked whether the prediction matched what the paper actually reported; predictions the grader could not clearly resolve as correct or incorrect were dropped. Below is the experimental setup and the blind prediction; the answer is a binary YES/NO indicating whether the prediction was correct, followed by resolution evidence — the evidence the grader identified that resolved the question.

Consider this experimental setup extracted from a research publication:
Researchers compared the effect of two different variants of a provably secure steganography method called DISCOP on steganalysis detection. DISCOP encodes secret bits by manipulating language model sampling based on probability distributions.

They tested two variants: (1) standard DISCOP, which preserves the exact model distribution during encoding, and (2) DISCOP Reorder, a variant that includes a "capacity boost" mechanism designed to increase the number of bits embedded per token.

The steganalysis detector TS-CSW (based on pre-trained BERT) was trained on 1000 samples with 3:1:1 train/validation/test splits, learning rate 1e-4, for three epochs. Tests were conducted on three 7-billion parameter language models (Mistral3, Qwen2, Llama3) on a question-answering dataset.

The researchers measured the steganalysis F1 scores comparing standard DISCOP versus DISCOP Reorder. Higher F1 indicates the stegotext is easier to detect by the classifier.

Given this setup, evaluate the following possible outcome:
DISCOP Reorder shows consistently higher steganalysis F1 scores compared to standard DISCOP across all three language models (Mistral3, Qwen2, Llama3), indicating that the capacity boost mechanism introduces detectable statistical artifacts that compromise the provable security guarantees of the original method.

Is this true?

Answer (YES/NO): NO